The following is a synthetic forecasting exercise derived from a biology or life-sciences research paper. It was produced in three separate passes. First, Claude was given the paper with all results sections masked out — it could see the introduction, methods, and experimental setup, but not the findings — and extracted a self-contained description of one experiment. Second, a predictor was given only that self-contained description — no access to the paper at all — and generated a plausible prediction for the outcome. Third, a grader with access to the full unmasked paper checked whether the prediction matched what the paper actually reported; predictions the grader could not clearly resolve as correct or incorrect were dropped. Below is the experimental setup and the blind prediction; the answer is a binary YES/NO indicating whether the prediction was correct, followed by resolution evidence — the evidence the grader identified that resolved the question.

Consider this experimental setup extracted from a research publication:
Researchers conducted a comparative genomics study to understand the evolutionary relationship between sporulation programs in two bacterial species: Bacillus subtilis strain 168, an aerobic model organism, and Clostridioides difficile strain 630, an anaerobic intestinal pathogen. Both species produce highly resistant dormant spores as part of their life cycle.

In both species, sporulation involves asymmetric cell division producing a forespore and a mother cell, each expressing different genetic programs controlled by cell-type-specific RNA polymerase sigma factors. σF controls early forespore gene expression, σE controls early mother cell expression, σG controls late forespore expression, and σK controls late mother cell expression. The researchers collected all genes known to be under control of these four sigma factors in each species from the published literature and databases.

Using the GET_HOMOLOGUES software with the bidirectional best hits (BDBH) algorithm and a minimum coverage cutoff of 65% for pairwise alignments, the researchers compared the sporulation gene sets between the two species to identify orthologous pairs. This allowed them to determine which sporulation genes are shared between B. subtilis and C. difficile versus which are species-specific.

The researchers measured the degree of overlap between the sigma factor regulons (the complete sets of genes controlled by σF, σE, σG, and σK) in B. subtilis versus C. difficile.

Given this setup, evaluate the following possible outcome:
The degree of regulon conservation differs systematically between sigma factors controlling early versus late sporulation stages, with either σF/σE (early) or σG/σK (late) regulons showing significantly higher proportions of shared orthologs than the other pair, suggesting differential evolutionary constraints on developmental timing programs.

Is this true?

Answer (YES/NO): NO